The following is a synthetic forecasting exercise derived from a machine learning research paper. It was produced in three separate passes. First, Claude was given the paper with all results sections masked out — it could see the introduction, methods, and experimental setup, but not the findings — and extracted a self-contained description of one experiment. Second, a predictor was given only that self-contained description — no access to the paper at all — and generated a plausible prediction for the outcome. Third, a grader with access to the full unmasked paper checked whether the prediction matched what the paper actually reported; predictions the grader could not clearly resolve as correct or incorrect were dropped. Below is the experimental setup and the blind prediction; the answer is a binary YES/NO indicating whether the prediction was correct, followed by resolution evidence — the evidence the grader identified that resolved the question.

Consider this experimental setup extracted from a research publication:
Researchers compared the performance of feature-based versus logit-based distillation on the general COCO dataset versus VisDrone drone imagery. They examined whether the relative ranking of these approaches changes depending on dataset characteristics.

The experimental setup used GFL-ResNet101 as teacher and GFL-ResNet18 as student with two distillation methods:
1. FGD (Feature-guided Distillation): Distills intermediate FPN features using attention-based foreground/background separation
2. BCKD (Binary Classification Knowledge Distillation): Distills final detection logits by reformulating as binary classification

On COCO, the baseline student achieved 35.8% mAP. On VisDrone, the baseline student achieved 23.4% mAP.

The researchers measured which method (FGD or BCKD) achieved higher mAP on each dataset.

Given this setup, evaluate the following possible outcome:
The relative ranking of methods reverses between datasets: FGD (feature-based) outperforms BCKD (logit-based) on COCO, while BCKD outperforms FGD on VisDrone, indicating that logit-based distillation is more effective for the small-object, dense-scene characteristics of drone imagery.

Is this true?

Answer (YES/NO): NO